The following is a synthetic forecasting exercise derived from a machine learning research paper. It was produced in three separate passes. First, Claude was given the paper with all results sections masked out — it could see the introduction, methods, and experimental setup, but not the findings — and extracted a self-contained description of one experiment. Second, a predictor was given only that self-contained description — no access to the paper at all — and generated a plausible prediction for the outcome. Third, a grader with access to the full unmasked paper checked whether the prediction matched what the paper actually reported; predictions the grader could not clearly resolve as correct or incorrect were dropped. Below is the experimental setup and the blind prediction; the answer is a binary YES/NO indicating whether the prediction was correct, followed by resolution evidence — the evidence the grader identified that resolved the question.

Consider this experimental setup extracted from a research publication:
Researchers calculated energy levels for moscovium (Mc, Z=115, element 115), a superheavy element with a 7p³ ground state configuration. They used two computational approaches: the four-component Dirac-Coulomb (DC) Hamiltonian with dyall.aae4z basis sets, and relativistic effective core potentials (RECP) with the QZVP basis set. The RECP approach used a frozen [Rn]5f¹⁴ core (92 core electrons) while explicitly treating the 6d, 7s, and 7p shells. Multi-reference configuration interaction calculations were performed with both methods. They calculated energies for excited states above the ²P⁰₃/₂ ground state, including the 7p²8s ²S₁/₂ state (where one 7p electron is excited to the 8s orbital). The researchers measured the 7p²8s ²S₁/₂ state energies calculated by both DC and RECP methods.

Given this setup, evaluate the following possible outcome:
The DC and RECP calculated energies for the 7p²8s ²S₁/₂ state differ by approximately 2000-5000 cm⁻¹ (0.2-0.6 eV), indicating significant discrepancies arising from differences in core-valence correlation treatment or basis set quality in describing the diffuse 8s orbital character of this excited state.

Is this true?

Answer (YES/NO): NO